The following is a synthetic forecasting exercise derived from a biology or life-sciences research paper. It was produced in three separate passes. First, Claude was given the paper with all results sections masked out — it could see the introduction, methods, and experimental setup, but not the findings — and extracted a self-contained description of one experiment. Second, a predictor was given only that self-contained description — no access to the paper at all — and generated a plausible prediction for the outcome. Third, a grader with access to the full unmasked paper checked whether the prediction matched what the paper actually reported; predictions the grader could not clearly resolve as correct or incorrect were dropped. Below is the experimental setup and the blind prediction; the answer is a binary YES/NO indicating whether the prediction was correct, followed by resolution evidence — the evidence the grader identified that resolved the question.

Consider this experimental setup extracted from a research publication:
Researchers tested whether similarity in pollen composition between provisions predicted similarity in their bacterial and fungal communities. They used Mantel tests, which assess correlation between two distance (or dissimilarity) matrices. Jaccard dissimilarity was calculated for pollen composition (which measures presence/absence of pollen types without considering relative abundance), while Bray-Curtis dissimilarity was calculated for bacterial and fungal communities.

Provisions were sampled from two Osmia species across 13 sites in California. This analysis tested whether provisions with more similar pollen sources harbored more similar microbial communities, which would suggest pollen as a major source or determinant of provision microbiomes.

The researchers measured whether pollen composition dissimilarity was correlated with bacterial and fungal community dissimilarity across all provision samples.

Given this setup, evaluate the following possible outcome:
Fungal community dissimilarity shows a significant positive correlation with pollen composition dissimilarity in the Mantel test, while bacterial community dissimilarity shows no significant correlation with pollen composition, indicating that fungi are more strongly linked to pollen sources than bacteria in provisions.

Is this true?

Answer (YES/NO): NO